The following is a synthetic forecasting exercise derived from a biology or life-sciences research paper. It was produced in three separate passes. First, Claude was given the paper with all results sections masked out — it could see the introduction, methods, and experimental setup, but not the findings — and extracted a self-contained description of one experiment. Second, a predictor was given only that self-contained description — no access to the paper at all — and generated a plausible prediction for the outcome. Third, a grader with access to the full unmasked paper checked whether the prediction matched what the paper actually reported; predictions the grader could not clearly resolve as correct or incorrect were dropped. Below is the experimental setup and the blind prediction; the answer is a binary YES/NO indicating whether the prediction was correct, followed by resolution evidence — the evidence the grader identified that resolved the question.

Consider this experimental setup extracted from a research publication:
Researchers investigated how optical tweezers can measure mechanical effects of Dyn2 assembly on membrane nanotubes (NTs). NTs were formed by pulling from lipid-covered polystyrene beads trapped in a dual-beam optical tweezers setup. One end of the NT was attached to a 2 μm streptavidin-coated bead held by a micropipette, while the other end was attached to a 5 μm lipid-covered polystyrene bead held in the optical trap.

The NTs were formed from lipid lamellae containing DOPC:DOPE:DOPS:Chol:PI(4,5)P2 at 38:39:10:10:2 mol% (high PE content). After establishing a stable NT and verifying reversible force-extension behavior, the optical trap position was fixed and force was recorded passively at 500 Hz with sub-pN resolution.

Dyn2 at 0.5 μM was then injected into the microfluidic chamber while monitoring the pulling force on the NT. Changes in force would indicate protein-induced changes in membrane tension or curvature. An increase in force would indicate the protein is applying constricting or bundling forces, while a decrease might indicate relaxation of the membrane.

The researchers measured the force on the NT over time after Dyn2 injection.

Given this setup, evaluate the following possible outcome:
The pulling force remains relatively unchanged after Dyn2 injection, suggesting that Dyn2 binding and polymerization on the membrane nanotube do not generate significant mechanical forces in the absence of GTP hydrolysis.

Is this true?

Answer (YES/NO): NO